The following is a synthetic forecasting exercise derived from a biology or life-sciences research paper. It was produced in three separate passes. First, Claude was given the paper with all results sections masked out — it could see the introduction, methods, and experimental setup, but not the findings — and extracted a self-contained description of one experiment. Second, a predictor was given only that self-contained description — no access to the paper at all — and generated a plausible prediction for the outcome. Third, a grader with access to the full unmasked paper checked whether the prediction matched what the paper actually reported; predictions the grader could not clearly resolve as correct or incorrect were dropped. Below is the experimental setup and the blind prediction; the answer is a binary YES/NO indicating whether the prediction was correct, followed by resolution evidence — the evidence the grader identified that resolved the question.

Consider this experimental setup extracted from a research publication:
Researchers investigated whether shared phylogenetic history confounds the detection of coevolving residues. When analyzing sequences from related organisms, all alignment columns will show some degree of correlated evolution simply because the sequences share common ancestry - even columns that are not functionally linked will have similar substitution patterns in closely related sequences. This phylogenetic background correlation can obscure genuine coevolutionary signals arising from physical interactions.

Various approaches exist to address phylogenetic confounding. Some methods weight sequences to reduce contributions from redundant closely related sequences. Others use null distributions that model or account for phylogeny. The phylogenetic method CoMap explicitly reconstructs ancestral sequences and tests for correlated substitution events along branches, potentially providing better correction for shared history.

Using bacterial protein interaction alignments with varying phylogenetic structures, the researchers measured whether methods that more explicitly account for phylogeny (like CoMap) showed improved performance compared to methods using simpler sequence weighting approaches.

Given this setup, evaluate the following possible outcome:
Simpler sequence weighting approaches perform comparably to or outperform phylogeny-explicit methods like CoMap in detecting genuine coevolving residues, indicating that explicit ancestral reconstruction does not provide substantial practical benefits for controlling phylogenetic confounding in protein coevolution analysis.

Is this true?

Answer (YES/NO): YES